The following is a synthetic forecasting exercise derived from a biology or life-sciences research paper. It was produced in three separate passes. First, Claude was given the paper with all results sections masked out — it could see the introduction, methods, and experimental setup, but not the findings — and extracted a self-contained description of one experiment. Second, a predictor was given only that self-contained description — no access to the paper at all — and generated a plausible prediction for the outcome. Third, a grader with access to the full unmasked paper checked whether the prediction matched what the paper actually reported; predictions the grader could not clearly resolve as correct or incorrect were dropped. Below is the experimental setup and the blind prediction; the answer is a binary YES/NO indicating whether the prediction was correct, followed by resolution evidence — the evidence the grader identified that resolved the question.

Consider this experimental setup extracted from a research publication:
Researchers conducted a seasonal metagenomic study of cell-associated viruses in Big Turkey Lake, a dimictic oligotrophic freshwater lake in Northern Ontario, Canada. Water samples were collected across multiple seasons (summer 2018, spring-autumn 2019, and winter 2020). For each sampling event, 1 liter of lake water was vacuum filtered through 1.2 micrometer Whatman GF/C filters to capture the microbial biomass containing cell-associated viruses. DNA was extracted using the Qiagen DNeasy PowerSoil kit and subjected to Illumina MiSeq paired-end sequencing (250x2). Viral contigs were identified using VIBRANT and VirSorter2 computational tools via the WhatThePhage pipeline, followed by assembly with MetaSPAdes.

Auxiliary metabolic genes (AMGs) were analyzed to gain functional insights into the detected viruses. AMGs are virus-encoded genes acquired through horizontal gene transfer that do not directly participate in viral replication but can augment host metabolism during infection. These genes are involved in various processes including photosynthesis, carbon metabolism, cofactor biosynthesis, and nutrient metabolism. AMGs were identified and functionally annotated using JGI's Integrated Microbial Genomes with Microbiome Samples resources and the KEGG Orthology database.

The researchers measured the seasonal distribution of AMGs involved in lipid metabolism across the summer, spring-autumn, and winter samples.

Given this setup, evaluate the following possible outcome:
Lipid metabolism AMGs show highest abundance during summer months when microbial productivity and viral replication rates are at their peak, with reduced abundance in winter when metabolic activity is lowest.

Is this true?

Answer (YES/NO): NO